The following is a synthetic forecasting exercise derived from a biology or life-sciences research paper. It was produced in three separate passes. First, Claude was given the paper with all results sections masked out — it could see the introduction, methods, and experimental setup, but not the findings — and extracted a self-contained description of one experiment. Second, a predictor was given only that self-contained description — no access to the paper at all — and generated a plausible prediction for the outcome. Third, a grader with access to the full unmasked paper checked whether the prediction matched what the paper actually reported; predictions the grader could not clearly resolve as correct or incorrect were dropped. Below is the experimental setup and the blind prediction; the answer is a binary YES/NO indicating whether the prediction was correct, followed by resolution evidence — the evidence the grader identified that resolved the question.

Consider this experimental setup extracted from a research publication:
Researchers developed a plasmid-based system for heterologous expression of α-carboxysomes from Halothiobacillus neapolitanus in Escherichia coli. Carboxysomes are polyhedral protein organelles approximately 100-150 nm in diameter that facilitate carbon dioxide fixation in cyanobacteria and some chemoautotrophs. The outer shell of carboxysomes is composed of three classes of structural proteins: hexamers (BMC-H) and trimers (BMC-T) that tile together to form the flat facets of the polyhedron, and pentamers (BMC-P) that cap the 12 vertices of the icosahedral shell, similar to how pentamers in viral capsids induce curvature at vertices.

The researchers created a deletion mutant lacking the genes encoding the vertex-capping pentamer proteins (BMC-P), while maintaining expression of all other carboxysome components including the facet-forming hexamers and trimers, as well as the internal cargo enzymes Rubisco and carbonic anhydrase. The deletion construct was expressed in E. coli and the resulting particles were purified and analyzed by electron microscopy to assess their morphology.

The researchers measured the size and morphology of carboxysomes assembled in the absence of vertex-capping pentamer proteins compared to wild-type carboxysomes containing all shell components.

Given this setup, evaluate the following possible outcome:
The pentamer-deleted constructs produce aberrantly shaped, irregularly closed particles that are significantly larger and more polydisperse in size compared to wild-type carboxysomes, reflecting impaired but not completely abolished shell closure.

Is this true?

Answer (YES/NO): NO